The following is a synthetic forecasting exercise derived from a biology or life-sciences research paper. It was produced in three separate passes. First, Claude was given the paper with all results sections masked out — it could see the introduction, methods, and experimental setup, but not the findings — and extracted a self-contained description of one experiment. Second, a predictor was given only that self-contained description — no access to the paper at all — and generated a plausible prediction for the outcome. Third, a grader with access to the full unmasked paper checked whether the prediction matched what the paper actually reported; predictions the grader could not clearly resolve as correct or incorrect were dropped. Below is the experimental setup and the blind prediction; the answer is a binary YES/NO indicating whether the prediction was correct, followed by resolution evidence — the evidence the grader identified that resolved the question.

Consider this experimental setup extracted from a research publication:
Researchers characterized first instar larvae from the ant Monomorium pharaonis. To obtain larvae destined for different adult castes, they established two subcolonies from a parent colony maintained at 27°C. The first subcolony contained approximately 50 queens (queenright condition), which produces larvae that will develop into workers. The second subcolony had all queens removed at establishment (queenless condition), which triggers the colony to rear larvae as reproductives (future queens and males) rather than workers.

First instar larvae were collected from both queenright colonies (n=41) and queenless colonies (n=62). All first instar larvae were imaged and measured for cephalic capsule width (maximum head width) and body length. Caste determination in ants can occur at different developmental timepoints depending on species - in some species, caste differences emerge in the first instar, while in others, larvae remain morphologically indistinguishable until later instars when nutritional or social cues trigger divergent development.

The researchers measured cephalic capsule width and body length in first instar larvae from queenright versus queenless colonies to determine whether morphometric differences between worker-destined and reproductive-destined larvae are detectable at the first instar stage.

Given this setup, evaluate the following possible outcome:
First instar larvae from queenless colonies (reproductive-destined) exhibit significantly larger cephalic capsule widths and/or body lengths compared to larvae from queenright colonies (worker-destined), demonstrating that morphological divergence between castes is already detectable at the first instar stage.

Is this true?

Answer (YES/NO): NO